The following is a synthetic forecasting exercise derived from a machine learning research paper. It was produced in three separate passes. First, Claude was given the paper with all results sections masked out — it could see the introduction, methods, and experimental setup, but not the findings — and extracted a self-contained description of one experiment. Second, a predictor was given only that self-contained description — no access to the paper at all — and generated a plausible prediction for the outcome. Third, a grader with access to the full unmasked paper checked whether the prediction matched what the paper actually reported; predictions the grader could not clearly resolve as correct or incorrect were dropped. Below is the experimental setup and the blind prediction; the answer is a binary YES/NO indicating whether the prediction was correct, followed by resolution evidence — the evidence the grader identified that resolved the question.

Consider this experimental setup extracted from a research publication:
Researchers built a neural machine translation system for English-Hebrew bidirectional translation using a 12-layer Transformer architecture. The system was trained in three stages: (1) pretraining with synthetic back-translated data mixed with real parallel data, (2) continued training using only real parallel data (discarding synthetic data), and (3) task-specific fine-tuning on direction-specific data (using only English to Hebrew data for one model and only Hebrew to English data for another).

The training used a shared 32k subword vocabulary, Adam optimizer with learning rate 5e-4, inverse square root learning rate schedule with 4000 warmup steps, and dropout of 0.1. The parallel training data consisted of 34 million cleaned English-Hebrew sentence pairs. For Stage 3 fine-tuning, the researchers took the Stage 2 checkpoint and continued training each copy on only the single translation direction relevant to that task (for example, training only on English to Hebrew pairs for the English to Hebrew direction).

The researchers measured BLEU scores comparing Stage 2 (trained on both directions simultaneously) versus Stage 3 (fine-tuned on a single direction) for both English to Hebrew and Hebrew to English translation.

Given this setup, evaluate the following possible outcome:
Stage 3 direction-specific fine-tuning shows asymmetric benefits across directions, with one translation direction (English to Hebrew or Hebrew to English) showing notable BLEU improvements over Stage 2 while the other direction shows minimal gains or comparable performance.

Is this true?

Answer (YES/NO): NO